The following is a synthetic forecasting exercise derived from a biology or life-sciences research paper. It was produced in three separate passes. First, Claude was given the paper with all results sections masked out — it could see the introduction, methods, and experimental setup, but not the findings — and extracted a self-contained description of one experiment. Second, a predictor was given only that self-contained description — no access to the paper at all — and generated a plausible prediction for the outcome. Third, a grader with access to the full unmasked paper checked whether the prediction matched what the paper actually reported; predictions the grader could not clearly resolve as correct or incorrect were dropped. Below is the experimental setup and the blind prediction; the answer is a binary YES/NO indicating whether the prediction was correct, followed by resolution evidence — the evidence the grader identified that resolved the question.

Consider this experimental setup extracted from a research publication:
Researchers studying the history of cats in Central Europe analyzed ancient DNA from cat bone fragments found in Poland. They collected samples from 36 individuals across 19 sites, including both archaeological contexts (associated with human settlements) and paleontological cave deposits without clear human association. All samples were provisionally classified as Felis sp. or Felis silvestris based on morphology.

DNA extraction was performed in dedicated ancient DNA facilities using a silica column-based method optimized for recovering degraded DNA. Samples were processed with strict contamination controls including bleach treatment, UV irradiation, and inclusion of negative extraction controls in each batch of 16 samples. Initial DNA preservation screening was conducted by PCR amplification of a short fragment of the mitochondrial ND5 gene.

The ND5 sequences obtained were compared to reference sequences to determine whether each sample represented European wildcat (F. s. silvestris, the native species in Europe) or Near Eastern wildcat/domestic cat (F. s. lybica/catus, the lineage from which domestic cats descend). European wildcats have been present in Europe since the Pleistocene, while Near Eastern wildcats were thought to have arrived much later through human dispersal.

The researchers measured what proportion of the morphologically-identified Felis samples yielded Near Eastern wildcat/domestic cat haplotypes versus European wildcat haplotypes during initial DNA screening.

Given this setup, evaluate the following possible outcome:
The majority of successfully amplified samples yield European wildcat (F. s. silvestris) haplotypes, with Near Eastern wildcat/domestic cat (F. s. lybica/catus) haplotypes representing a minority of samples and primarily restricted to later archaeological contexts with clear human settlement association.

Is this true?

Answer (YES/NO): NO